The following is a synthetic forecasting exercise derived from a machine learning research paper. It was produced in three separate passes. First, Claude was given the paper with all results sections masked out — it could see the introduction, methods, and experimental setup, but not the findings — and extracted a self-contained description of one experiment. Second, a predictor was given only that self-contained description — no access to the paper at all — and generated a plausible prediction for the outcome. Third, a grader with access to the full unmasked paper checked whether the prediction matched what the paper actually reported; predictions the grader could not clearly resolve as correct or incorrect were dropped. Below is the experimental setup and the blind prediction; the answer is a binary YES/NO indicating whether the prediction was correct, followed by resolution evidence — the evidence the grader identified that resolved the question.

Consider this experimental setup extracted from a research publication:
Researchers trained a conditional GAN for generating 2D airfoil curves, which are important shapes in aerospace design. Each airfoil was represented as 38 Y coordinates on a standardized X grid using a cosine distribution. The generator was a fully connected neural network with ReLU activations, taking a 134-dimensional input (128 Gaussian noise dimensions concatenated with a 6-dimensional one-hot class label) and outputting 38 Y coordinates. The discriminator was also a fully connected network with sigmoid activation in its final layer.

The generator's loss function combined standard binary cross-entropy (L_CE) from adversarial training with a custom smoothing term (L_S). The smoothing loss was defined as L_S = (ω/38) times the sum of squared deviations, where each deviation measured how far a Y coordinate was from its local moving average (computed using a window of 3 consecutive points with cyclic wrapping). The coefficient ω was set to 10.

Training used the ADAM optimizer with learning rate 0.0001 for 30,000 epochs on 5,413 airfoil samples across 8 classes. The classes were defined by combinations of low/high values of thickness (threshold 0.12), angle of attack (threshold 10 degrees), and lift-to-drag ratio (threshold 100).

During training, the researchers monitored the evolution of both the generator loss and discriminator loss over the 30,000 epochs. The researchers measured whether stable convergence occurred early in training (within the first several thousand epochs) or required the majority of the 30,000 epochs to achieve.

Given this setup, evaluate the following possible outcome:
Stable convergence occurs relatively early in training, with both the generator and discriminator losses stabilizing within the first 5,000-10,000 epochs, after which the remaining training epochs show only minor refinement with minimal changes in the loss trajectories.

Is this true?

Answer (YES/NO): YES